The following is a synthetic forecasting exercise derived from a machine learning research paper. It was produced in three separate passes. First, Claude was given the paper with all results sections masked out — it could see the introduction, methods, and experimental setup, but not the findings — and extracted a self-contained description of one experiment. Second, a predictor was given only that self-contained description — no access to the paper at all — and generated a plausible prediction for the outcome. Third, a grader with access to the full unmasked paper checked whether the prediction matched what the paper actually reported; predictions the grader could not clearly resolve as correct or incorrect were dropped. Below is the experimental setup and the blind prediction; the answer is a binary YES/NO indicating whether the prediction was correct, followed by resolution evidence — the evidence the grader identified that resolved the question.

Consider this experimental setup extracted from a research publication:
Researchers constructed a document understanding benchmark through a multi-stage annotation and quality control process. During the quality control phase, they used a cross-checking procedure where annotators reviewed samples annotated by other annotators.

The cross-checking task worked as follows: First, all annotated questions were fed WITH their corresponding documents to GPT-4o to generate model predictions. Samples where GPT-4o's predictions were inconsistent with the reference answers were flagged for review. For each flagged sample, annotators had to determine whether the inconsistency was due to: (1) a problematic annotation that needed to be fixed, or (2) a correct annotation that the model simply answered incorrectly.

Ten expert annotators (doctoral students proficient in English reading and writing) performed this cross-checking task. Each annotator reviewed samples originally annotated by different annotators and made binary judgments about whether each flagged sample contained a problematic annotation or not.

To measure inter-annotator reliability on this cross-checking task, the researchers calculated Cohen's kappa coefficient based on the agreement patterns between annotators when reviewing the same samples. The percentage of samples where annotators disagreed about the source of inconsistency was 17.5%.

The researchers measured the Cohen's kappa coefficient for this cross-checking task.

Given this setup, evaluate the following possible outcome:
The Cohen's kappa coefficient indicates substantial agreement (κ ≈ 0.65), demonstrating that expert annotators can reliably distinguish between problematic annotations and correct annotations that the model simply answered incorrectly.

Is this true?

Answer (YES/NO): NO